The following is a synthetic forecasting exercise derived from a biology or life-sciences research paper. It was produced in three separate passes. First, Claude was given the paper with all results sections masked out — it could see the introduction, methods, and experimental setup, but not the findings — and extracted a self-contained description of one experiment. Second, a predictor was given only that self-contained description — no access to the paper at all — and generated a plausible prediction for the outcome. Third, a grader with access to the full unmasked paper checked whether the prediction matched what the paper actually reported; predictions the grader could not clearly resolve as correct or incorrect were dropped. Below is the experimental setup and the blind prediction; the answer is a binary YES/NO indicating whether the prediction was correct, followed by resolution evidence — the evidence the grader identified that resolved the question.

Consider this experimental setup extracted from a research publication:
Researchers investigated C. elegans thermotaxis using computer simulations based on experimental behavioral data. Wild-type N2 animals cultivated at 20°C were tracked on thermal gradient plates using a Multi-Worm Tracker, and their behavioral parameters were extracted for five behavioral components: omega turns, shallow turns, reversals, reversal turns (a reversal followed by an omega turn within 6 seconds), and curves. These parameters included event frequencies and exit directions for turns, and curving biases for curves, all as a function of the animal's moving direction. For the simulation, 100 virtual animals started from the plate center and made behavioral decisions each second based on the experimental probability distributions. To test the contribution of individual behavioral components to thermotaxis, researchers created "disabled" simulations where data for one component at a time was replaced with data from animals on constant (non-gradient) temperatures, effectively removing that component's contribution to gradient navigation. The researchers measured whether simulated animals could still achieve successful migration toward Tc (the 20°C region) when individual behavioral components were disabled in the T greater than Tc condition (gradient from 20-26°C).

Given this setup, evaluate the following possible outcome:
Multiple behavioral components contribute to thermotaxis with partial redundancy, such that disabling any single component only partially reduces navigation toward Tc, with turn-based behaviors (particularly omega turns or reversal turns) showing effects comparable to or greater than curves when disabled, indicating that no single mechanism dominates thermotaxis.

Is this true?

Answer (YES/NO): NO